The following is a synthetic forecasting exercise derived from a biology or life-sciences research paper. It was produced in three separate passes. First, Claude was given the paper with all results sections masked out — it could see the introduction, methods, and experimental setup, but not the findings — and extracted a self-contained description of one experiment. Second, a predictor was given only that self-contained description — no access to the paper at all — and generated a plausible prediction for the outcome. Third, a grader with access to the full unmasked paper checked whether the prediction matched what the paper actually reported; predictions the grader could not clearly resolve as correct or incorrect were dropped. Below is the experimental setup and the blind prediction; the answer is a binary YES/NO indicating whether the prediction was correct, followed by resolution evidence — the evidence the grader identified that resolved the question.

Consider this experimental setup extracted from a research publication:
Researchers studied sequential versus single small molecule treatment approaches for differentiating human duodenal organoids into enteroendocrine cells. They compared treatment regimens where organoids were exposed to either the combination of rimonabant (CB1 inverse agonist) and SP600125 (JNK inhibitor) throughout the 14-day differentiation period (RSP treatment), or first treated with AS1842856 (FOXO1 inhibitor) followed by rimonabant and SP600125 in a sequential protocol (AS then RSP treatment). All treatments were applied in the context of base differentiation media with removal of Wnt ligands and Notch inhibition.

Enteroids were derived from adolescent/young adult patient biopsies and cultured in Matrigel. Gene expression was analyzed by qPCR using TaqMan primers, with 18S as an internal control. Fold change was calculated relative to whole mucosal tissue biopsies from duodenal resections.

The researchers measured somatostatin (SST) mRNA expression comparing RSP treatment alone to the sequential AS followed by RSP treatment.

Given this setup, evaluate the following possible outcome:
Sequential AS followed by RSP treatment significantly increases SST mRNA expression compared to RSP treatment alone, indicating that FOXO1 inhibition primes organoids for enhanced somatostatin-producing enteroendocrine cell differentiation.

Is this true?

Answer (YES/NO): YES